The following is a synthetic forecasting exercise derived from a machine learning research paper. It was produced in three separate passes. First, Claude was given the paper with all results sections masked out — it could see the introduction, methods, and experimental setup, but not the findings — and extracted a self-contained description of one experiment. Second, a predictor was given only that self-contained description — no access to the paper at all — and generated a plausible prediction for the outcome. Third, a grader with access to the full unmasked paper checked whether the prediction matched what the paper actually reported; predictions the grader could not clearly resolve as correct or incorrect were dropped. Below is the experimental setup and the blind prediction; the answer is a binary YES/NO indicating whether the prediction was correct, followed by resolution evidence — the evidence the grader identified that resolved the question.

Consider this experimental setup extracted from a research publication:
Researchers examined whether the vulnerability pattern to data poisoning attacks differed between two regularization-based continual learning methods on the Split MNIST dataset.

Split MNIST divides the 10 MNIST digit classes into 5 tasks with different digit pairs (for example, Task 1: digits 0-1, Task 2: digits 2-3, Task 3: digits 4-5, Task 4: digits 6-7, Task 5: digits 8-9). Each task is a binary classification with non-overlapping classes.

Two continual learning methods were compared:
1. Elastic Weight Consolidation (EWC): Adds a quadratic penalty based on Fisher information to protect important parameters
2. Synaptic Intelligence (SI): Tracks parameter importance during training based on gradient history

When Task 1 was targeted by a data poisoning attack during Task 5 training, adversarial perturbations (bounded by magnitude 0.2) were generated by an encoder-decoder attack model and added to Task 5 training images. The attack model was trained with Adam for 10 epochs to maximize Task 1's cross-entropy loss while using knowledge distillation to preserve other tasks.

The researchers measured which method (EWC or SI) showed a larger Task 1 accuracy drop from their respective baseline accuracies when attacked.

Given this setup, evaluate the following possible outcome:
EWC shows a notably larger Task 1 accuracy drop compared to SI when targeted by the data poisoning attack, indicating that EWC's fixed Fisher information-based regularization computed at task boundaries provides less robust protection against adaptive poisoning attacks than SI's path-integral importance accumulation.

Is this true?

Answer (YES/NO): NO